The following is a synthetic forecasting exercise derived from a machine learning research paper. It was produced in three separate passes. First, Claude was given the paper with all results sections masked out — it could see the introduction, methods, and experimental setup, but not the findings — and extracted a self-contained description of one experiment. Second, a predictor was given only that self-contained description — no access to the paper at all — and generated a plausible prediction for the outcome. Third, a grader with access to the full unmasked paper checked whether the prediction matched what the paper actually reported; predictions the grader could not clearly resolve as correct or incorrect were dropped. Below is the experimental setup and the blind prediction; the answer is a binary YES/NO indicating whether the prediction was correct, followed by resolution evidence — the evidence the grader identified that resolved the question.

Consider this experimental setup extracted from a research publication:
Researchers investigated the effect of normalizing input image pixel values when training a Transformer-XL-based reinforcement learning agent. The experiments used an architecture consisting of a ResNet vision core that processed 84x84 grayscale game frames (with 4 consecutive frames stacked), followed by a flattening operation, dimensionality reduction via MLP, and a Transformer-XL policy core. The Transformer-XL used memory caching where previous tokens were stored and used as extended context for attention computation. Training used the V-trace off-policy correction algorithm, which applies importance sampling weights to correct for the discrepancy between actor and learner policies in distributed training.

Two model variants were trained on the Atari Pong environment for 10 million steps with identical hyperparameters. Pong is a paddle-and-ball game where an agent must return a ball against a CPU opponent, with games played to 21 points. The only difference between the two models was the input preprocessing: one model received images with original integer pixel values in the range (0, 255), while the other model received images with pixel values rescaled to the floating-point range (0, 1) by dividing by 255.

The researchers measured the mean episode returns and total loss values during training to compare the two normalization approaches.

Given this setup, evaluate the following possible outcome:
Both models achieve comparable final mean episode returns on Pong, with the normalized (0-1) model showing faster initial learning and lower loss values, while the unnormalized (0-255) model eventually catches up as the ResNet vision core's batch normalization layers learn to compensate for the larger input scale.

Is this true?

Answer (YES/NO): NO